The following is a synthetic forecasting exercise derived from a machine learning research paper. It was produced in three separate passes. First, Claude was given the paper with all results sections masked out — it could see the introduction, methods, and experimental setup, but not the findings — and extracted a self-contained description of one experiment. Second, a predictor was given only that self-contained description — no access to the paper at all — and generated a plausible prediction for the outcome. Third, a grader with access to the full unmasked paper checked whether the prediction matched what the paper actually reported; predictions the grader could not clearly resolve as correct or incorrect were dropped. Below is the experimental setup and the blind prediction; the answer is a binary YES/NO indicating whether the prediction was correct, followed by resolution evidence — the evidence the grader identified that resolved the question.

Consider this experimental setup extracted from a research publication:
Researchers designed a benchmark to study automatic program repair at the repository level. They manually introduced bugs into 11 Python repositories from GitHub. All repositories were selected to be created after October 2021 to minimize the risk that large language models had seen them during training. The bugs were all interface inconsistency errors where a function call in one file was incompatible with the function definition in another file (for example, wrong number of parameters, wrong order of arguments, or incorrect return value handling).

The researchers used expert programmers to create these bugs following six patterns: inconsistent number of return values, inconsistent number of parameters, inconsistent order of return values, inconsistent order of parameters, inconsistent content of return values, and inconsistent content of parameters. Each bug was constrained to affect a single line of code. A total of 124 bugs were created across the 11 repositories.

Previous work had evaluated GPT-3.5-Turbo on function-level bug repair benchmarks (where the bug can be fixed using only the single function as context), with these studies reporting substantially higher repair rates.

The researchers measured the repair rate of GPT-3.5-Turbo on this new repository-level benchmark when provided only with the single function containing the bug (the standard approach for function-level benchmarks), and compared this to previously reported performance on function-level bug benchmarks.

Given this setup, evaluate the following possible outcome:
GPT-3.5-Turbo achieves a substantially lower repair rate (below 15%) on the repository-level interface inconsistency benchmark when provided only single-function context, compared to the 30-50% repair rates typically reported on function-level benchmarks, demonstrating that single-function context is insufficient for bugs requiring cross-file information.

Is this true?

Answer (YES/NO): NO